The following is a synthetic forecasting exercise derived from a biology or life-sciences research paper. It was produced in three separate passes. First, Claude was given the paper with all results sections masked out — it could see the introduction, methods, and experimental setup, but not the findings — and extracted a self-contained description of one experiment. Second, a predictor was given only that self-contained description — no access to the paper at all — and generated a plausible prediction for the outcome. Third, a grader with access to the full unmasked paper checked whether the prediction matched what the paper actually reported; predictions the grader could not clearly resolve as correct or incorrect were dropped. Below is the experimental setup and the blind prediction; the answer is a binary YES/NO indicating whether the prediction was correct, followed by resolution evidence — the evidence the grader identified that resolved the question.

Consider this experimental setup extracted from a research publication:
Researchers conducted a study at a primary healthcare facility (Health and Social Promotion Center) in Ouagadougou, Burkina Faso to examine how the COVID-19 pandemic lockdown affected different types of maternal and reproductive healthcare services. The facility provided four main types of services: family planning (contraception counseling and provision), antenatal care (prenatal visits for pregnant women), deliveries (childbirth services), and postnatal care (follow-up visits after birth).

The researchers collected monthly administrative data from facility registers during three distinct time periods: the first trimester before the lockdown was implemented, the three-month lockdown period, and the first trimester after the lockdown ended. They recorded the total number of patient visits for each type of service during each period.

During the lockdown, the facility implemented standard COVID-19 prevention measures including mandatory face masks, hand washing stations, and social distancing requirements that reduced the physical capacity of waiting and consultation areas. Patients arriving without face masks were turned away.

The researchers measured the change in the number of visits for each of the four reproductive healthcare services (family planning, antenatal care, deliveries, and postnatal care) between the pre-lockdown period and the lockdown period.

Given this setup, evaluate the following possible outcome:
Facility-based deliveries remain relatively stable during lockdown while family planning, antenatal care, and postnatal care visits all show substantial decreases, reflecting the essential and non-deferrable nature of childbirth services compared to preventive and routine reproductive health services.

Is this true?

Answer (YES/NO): NO